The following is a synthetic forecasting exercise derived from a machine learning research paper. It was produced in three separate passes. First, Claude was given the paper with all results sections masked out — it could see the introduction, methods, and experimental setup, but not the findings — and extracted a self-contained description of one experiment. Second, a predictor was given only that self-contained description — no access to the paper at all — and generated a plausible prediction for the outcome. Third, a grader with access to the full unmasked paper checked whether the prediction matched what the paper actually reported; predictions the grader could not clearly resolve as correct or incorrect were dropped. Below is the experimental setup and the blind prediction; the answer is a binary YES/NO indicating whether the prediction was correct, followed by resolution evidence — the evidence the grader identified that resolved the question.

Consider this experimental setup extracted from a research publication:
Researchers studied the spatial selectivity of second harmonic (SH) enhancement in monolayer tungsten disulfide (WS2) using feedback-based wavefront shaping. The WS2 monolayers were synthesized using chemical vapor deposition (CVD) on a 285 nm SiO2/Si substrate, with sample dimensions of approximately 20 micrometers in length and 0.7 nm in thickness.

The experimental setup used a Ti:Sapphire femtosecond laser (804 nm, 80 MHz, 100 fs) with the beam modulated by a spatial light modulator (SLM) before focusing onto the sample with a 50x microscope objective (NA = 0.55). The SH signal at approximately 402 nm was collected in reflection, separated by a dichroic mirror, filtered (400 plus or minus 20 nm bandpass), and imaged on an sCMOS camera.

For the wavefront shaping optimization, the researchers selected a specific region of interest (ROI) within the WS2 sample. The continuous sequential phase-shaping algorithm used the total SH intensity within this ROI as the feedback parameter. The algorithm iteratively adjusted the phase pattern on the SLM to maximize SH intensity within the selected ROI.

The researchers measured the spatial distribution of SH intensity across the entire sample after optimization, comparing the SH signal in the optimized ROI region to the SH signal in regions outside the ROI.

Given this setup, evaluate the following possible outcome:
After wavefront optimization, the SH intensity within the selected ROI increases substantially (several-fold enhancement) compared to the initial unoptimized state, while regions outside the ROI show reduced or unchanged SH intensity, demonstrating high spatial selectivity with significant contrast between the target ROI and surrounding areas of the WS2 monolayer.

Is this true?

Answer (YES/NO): YES